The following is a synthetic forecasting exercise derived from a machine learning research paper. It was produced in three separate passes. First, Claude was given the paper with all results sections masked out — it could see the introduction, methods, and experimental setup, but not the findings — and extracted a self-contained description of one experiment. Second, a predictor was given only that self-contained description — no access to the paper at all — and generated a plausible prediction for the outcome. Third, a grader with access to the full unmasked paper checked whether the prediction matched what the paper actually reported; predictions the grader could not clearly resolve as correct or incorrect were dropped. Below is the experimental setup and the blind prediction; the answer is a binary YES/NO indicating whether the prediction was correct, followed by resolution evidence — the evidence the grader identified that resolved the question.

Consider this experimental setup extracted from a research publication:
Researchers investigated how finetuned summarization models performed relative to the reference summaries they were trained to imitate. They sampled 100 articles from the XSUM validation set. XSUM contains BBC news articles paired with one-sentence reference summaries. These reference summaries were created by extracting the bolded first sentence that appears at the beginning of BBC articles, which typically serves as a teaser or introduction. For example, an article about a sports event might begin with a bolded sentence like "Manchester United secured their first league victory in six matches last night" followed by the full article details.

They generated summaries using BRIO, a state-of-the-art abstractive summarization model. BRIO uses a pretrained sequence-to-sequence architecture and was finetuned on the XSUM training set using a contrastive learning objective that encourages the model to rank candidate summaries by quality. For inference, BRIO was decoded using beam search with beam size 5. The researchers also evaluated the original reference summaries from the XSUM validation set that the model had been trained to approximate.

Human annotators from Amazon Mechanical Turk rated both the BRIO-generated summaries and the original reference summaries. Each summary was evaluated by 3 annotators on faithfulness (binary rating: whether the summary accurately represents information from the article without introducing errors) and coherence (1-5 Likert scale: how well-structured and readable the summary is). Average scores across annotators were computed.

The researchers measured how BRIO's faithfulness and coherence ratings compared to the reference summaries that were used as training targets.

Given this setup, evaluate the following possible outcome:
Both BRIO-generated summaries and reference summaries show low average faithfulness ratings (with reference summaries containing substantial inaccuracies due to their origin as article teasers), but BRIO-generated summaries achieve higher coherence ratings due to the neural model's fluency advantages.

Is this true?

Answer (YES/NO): NO